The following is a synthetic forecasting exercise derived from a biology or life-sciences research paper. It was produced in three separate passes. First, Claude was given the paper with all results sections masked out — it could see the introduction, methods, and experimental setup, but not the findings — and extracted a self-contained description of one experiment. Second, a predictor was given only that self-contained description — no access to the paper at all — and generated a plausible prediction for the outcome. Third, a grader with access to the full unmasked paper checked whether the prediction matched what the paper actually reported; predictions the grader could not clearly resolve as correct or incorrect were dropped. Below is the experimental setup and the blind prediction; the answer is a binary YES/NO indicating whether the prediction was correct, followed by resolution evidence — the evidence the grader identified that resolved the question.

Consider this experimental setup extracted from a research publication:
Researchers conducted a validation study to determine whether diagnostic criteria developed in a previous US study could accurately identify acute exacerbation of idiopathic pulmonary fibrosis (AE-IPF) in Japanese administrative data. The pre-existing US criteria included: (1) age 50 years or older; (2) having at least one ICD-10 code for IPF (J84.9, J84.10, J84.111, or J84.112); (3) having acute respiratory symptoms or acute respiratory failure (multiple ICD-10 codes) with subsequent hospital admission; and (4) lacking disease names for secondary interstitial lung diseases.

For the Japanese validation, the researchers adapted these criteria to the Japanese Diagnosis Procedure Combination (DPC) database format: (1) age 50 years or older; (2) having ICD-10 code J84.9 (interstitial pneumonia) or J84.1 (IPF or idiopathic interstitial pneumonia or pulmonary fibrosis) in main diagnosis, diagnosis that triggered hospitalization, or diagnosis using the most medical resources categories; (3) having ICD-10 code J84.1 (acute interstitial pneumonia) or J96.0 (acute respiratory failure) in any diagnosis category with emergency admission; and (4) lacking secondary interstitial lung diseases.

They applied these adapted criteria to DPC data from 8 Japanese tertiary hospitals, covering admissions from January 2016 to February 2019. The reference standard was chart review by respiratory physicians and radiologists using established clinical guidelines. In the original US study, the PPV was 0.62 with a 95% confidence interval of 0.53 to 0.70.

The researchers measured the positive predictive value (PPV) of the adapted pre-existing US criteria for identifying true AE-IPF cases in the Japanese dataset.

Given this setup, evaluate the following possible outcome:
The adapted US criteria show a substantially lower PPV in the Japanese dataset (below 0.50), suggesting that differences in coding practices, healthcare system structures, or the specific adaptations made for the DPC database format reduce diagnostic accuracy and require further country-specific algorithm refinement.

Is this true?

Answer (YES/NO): YES